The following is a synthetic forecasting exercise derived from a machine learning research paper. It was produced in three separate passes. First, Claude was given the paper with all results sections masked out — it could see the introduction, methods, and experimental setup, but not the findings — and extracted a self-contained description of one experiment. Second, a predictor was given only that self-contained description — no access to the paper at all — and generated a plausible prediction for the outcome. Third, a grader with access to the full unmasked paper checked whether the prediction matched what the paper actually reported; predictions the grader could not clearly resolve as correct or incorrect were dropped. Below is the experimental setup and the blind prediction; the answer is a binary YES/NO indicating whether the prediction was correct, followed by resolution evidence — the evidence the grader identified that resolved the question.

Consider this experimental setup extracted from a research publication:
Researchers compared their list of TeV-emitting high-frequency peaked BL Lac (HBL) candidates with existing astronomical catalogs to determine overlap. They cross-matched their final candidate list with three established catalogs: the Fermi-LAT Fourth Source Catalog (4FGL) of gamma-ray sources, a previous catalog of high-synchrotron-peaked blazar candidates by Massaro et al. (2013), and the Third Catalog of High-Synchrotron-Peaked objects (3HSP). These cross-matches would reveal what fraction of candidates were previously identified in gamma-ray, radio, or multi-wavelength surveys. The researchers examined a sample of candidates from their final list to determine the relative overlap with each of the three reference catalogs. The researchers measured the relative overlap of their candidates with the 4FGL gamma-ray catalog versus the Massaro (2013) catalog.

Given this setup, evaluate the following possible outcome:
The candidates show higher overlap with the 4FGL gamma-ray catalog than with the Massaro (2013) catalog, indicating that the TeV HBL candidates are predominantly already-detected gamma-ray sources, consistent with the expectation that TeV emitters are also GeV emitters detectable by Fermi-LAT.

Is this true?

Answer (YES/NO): YES